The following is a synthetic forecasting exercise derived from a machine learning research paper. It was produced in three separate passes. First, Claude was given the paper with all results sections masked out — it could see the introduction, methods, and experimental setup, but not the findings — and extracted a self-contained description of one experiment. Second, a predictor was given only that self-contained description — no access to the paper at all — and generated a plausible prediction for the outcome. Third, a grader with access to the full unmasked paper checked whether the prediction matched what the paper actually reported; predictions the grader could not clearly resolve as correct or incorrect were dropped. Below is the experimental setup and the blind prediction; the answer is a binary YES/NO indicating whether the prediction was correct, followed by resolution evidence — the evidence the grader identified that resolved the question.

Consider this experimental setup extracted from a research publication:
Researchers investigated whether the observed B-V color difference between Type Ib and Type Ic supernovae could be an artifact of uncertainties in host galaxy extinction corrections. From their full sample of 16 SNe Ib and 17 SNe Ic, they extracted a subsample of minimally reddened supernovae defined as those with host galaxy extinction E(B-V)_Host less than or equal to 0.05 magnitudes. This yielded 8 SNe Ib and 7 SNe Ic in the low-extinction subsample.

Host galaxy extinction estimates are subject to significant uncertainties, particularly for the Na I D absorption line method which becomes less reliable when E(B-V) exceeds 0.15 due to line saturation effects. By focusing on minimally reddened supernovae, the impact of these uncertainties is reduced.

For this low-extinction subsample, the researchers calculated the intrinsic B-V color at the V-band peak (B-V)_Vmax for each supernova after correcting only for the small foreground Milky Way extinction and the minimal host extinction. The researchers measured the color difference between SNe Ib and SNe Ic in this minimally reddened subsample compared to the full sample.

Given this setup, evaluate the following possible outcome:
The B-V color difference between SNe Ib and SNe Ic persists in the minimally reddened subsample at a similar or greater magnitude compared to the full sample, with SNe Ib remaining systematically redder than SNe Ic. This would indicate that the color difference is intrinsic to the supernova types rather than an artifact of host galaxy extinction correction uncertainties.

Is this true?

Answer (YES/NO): NO